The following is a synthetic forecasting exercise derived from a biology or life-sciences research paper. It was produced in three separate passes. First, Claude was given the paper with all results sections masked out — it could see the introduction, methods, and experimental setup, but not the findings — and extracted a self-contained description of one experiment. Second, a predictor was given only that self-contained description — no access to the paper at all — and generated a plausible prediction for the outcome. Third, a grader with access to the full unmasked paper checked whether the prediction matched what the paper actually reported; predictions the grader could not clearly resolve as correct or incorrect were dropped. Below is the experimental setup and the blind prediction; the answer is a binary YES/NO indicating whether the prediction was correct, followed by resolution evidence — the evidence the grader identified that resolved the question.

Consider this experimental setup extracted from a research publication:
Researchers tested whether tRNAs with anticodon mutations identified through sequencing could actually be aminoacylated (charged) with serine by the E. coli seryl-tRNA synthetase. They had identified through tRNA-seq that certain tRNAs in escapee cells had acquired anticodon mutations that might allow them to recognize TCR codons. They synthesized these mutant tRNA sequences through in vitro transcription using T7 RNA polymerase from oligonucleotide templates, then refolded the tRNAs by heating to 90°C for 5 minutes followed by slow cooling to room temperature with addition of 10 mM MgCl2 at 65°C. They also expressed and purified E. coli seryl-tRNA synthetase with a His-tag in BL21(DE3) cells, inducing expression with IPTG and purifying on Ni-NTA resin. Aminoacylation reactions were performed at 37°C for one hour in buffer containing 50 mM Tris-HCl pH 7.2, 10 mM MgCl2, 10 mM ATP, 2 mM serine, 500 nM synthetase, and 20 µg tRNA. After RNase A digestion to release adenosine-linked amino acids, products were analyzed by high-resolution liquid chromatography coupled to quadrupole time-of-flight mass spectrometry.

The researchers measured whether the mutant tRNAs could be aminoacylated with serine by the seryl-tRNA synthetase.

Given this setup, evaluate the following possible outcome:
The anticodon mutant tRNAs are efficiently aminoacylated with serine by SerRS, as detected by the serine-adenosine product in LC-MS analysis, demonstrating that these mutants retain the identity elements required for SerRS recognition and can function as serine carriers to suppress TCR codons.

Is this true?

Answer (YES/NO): YES